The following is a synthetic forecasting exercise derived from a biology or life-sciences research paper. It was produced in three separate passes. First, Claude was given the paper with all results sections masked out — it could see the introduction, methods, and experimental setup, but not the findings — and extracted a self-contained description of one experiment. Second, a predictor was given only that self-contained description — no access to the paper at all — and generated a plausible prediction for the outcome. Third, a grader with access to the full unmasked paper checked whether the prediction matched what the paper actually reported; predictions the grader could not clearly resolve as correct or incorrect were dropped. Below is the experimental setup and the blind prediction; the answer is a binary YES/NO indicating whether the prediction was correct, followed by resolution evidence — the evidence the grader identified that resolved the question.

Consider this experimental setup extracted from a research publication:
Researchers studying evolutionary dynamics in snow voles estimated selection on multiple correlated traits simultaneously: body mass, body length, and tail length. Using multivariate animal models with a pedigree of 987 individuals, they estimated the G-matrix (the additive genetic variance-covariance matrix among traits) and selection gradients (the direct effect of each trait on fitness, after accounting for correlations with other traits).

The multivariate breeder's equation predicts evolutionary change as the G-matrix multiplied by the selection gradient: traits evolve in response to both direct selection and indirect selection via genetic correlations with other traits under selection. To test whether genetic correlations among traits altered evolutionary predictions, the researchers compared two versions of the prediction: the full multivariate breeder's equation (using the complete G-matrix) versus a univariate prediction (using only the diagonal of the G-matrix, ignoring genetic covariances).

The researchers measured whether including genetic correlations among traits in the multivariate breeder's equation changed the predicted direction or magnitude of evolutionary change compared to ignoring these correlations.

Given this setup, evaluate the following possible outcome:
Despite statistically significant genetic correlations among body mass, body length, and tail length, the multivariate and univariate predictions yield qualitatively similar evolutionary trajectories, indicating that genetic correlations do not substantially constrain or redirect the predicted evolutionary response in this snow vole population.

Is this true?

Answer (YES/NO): YES